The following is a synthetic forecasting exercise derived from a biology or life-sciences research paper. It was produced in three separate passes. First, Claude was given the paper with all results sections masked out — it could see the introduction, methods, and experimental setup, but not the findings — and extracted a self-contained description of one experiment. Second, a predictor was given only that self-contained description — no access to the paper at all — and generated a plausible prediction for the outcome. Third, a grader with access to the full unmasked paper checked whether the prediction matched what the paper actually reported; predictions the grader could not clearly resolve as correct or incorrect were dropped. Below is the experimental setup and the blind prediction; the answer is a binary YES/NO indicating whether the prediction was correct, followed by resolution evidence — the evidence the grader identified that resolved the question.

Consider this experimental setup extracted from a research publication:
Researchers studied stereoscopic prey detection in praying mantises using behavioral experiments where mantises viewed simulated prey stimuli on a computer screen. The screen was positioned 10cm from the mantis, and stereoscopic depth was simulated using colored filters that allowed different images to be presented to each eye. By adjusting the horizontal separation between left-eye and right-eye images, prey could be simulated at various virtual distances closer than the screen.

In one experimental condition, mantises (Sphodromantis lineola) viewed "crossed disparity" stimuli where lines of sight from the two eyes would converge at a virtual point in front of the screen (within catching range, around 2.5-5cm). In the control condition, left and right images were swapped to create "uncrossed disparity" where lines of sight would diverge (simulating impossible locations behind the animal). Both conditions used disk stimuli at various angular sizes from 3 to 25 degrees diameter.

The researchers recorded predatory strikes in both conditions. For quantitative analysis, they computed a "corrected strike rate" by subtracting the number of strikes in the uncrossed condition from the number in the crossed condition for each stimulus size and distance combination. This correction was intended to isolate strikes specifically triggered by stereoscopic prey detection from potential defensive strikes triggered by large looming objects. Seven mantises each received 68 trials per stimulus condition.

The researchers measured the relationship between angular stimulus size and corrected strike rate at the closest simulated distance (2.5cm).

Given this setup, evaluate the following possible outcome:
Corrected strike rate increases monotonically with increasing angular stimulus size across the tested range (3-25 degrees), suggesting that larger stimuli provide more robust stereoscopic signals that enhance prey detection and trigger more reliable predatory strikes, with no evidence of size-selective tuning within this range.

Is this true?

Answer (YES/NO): NO